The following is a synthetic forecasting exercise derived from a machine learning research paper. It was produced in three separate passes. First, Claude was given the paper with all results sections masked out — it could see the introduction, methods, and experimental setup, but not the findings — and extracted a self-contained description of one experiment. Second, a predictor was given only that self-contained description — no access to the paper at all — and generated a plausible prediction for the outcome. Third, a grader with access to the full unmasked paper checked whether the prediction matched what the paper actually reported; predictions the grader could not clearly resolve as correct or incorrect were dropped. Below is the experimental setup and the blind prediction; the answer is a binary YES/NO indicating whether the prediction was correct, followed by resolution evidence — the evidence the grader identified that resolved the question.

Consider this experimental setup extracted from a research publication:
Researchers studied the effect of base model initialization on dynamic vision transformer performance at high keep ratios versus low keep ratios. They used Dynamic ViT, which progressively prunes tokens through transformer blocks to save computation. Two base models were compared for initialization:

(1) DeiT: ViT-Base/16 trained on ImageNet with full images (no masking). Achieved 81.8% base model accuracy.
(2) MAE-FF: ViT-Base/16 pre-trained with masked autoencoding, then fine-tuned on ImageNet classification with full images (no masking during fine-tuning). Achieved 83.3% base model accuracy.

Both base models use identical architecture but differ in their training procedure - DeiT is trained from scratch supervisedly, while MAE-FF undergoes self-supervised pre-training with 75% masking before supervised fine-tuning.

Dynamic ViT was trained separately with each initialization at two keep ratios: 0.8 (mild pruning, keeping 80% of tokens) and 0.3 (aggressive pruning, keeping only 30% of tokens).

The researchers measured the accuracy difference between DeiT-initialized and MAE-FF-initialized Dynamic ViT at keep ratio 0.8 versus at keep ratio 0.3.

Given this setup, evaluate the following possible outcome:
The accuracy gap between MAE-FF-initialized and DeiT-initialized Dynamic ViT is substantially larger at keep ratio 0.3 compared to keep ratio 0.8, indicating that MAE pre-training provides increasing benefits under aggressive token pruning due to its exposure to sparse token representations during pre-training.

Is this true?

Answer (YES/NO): YES